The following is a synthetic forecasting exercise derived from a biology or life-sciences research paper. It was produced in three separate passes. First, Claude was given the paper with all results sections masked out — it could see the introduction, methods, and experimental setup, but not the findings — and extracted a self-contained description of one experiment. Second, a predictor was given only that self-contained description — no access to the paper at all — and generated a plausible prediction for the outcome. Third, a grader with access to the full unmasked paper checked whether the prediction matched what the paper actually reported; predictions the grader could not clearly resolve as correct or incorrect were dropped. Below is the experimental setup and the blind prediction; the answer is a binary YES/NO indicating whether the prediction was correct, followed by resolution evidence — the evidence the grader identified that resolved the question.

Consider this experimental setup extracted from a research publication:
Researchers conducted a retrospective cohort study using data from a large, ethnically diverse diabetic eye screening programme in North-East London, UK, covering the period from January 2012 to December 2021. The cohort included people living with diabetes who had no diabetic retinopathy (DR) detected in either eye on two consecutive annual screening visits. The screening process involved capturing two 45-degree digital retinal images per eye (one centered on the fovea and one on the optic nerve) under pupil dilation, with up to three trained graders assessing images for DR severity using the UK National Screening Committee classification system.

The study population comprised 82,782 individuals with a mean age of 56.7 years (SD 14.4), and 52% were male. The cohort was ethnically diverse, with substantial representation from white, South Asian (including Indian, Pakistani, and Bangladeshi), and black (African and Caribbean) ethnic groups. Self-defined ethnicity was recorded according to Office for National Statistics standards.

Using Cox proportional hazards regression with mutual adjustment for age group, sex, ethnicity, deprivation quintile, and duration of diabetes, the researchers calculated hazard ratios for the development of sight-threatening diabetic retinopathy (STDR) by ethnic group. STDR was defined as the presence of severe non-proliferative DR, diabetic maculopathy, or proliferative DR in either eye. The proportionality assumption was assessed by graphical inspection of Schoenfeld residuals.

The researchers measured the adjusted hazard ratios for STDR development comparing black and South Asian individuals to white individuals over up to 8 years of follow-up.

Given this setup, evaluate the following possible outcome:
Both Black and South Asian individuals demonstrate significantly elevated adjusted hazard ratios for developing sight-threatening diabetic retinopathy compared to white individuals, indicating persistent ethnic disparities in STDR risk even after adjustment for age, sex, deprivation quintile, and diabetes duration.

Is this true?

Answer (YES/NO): YES